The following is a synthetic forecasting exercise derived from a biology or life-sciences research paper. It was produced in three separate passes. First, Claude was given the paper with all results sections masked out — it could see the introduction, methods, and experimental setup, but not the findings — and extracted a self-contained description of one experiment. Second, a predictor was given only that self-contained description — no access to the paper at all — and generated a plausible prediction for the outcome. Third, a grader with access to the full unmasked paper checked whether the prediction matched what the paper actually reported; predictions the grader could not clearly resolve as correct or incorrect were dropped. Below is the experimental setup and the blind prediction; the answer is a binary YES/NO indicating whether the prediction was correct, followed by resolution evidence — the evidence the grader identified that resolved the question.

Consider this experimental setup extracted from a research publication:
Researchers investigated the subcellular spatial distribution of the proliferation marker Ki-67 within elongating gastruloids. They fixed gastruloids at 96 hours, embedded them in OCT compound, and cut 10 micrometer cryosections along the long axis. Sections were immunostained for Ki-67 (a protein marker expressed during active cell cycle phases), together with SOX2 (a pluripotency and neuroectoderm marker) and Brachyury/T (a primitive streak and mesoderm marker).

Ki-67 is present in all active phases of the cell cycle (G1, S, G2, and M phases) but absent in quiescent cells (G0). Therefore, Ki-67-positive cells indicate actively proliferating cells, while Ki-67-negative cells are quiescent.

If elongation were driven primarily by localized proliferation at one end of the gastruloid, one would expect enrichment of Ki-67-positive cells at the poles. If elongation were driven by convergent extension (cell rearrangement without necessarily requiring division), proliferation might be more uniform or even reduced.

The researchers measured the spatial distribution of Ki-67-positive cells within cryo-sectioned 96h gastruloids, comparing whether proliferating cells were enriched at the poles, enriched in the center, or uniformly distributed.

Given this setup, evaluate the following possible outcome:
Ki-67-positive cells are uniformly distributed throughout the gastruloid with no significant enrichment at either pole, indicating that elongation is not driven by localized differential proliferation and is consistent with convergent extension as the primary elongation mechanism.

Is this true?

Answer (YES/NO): YES